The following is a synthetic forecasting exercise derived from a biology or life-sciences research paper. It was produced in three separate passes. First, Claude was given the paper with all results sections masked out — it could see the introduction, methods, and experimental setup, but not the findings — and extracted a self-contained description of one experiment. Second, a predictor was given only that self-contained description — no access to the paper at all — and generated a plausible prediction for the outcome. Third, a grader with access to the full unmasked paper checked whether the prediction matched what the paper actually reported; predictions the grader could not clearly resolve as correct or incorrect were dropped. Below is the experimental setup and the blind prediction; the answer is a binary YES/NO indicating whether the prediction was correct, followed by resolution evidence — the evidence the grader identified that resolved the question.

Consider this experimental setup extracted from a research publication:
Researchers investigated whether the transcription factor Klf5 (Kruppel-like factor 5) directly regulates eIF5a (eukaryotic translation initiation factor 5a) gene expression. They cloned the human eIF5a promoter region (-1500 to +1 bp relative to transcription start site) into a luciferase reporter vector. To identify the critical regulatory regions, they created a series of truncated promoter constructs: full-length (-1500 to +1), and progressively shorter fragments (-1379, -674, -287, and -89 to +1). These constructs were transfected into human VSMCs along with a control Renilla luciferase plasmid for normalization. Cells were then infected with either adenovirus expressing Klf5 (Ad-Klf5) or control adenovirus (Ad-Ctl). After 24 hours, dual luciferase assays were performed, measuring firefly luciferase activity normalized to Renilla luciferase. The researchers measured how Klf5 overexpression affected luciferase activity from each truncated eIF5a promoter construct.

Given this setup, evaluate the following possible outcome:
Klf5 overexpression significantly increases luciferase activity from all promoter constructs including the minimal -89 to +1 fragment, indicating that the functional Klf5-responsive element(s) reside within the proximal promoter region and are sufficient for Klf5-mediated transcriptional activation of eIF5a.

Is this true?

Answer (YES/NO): NO